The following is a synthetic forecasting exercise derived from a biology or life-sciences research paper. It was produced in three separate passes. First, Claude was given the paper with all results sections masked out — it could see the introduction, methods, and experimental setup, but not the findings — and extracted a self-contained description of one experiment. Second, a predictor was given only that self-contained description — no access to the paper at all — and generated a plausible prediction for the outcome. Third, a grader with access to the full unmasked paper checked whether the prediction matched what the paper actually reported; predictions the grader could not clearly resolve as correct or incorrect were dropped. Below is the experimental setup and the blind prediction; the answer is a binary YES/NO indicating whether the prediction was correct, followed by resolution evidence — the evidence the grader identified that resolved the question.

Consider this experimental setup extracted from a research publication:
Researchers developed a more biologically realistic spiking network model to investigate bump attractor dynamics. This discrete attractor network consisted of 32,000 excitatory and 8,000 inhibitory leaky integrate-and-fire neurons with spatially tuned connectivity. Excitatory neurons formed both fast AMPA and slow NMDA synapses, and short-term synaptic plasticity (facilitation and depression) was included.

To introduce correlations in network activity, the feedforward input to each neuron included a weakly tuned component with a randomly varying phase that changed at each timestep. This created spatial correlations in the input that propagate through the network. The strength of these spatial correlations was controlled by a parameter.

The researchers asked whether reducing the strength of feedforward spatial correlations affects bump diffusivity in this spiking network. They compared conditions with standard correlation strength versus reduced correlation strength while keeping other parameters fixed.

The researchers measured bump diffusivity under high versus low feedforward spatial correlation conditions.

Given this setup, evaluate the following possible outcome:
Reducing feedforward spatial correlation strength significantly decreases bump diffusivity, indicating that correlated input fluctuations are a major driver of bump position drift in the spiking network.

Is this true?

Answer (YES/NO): YES